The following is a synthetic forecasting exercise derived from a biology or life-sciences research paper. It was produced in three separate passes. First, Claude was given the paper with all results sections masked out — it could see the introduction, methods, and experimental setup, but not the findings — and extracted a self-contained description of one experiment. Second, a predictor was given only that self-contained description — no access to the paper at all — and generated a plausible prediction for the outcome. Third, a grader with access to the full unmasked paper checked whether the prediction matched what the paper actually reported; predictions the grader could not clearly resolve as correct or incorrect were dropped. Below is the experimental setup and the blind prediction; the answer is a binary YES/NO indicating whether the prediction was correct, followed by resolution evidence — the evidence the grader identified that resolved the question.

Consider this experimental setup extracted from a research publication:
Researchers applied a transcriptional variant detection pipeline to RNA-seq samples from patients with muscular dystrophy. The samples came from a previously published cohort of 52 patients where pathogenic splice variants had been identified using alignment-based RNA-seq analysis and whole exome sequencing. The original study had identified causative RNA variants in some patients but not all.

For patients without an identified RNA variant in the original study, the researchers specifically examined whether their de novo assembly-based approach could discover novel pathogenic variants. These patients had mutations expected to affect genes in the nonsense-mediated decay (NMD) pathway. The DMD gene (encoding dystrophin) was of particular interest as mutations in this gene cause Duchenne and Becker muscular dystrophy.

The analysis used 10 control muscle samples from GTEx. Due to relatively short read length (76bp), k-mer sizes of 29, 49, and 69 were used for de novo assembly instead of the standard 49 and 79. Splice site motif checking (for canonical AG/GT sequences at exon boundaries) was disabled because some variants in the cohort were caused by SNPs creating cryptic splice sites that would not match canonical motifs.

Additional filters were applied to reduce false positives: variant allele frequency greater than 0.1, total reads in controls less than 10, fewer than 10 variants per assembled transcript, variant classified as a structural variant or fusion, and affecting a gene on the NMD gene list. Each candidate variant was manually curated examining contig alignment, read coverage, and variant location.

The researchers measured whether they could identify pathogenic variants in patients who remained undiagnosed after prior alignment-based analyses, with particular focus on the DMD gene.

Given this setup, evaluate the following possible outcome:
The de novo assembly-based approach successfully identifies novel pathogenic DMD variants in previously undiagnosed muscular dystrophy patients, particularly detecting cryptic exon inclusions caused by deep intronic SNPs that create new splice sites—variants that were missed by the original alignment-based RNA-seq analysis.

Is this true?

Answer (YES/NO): NO